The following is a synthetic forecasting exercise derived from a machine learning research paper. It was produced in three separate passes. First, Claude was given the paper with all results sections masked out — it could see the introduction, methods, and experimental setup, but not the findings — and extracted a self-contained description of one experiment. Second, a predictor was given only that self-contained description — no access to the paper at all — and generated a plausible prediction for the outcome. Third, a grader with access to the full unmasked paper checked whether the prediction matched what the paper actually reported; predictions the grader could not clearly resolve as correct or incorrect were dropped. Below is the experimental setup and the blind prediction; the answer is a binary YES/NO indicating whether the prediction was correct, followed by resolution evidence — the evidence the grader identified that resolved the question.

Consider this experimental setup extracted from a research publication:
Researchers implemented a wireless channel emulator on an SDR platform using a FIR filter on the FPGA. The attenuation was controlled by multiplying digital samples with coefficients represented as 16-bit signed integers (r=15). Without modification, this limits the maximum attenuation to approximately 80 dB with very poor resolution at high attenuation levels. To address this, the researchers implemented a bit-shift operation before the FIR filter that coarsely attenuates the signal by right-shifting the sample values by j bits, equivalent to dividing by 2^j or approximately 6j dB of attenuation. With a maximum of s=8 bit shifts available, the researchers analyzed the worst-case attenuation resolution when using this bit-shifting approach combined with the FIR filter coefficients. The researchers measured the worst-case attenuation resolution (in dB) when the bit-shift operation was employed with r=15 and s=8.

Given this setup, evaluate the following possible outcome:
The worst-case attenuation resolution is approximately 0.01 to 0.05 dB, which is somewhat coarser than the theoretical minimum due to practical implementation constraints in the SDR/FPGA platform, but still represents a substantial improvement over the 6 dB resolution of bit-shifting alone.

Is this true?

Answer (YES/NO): NO